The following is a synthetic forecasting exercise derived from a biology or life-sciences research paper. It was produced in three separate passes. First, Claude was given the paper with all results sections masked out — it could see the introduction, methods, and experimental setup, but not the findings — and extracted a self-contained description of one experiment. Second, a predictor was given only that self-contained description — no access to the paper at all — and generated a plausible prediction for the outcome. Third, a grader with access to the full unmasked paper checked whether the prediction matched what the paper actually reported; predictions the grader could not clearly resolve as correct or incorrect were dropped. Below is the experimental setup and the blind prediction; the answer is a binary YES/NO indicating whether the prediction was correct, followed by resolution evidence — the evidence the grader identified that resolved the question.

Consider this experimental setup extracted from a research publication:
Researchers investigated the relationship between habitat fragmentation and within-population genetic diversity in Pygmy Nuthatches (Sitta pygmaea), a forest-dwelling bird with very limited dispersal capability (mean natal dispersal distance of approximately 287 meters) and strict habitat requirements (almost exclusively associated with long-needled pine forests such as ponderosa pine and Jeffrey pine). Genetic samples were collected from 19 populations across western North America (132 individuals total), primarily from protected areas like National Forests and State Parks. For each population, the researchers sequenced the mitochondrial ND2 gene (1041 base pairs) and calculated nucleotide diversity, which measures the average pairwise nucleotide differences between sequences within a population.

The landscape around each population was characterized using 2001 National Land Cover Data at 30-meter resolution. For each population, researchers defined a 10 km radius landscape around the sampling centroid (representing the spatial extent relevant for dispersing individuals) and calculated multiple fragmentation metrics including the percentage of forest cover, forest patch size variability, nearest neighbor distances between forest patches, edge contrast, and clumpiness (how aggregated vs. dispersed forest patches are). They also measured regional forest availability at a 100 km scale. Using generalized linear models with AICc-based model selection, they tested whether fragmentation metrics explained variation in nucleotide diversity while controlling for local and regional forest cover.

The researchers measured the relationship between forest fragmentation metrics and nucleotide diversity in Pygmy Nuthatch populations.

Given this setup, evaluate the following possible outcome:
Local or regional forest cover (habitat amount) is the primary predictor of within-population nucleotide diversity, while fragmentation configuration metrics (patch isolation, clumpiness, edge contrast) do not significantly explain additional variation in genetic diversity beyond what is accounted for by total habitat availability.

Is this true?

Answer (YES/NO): NO